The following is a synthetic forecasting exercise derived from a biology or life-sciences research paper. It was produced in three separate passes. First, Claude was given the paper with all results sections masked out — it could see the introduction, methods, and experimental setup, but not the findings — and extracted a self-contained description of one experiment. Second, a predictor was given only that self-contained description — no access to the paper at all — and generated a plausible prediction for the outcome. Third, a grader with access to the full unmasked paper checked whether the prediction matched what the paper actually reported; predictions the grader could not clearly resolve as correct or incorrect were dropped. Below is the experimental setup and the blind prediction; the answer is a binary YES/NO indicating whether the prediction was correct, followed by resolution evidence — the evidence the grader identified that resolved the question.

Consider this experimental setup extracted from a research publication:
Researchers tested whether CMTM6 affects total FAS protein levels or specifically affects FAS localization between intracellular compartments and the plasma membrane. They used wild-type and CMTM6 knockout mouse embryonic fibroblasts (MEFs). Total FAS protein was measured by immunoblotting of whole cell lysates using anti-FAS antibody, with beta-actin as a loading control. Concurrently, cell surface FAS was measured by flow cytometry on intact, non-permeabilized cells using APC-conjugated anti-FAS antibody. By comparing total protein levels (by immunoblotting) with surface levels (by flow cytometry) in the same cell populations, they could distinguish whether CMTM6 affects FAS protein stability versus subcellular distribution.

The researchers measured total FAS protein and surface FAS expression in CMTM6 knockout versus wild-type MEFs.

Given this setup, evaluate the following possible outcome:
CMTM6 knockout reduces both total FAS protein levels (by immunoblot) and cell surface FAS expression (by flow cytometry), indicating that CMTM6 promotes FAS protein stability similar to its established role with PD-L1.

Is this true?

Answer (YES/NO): NO